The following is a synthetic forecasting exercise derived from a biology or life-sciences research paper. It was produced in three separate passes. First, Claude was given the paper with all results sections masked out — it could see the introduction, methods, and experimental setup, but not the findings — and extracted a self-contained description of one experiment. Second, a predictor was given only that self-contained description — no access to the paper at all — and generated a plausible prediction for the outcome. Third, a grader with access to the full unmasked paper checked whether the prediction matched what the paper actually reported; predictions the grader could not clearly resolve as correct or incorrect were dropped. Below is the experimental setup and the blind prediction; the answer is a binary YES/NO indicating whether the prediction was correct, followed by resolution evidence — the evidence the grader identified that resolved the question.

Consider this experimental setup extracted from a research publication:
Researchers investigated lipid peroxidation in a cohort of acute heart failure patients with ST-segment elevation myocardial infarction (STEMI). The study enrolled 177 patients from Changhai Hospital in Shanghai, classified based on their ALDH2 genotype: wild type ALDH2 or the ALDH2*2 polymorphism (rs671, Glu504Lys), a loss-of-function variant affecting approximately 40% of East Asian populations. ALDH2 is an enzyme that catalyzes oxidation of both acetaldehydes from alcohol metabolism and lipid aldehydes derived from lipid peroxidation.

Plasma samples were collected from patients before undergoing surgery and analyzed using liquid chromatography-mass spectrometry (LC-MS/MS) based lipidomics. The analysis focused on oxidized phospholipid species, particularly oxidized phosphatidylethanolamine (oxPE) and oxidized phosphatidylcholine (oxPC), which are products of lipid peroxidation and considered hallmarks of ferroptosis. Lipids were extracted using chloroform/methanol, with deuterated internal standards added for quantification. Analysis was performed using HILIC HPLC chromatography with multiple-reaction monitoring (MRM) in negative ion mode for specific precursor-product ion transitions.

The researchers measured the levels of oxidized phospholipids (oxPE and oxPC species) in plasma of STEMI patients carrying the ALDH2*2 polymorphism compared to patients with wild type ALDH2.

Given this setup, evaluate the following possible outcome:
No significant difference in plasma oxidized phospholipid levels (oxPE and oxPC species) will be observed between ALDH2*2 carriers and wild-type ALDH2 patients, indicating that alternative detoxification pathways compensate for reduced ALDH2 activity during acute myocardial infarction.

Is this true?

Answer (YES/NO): NO